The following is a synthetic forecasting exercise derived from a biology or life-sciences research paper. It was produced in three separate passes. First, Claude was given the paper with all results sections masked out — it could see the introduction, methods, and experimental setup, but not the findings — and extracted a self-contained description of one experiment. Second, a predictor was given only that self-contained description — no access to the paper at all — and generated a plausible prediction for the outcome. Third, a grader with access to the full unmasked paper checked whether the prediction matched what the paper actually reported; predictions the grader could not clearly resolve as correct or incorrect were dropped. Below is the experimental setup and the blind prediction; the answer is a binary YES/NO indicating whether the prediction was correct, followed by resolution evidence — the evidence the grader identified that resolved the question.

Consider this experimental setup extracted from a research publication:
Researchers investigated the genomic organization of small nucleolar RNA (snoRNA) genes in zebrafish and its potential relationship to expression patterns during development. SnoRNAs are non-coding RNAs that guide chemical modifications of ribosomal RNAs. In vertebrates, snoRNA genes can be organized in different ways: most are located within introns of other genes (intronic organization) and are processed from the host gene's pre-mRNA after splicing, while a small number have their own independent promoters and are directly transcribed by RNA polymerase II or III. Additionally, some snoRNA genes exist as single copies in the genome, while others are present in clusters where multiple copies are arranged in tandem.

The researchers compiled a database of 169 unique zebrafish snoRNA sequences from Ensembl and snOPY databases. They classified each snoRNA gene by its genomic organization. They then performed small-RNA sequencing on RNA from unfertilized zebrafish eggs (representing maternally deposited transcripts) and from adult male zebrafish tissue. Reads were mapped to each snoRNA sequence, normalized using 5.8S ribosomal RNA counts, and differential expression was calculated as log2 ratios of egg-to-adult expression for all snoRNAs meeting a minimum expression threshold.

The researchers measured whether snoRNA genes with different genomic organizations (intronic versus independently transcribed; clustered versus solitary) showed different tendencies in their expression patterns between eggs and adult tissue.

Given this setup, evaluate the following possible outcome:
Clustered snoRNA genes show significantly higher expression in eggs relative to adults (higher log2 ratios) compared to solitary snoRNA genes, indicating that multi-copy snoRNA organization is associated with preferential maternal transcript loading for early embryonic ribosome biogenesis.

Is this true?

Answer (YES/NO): NO